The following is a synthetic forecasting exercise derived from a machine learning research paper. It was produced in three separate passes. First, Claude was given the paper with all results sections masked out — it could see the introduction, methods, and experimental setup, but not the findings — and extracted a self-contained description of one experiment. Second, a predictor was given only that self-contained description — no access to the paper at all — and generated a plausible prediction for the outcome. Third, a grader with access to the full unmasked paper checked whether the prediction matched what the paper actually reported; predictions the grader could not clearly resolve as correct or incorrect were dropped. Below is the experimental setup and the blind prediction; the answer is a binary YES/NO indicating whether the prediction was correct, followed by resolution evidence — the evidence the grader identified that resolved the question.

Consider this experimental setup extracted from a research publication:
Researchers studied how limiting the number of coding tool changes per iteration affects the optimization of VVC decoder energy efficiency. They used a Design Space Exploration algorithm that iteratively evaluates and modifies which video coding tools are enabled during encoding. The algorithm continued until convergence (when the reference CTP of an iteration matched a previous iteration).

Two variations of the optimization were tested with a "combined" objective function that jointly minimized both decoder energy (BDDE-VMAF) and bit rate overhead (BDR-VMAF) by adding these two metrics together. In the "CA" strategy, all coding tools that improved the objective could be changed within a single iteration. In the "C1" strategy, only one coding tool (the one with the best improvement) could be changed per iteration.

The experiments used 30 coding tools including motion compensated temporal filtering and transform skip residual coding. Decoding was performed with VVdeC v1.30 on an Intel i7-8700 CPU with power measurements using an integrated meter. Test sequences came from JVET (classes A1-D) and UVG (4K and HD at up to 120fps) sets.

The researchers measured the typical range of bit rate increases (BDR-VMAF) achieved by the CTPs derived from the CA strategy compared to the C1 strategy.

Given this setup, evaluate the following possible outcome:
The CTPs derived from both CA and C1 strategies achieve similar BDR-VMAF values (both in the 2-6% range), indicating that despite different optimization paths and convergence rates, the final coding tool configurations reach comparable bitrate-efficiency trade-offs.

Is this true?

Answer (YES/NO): NO